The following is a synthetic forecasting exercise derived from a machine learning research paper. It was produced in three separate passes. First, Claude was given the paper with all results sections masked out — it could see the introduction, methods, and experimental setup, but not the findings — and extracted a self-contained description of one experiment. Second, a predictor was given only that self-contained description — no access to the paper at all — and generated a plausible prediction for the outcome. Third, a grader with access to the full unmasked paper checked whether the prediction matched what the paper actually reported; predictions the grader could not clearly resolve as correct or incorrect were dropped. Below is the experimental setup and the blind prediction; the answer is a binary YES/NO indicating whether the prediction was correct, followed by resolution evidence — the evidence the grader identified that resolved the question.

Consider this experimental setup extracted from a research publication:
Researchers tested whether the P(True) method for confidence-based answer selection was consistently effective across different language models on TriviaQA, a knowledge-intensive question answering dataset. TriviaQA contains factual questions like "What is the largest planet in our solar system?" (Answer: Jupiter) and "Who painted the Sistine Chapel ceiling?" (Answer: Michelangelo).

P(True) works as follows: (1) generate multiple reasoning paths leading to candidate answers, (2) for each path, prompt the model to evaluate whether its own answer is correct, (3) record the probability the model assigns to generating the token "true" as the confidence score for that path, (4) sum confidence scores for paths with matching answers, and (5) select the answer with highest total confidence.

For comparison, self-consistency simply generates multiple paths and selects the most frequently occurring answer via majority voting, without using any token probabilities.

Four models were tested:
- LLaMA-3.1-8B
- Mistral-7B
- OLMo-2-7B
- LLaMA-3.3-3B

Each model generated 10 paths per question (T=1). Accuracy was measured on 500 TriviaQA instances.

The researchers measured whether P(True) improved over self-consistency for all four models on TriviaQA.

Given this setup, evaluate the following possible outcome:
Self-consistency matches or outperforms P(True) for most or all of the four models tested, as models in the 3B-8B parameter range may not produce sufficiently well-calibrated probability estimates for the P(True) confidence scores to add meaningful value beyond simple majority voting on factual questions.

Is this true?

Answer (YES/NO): NO